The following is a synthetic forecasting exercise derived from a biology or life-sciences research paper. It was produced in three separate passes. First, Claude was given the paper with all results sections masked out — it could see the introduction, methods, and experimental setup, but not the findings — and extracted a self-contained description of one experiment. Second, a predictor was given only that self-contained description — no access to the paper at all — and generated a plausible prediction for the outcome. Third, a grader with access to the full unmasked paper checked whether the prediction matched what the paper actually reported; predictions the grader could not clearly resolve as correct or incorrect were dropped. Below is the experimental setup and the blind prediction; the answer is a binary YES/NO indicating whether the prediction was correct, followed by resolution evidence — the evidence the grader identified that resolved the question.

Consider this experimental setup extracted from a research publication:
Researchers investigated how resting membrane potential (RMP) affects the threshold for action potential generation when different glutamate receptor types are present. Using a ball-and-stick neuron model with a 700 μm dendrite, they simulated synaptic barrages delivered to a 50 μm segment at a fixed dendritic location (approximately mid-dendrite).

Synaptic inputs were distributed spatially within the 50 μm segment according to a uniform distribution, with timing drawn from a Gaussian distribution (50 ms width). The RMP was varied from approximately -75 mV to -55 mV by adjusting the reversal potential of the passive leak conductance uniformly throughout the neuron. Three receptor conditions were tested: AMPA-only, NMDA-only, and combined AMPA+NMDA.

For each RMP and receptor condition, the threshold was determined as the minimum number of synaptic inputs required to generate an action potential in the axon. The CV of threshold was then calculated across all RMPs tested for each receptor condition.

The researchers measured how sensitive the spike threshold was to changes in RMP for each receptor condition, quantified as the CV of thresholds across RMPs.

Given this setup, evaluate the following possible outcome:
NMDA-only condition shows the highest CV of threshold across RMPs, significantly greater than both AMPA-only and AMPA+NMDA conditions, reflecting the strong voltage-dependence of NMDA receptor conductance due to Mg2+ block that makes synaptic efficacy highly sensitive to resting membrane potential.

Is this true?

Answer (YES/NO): NO